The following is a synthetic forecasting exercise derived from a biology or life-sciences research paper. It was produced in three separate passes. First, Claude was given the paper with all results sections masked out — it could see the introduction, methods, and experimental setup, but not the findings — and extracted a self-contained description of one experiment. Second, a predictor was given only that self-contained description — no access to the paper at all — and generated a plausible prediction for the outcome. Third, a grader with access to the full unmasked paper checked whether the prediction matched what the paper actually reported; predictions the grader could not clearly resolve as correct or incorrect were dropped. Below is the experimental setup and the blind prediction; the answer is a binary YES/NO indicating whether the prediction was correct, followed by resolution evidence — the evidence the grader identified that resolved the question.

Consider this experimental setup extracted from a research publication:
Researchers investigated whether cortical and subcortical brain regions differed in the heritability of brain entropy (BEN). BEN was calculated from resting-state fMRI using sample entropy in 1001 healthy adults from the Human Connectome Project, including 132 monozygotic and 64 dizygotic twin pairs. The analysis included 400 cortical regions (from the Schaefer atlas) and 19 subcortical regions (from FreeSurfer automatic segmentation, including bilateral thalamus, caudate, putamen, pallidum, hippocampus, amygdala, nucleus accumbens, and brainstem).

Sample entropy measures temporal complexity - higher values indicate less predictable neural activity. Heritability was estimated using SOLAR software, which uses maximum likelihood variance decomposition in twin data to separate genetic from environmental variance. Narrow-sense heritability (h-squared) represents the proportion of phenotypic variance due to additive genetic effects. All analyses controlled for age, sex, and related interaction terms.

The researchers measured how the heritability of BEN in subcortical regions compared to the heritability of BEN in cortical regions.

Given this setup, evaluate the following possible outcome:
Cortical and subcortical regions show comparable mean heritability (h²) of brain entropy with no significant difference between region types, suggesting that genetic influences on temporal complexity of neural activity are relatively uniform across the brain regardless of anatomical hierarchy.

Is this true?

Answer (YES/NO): NO